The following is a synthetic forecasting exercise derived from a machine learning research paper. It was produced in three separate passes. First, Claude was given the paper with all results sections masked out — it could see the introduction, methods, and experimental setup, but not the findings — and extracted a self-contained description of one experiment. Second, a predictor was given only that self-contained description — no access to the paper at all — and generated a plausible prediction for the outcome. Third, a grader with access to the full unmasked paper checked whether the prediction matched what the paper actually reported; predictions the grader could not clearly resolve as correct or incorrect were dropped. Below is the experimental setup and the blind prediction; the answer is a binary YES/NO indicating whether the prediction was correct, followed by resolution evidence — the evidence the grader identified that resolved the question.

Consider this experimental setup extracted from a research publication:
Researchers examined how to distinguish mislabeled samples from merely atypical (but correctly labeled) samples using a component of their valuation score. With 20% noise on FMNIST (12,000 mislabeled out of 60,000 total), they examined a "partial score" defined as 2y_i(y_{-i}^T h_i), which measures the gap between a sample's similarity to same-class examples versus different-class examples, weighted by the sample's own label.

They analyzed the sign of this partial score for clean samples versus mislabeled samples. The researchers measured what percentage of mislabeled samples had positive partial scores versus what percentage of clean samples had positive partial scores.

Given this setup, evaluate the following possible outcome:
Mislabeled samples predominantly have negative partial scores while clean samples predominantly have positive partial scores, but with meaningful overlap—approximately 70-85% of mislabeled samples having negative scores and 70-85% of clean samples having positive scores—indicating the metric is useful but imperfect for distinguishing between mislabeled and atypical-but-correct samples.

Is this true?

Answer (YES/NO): NO